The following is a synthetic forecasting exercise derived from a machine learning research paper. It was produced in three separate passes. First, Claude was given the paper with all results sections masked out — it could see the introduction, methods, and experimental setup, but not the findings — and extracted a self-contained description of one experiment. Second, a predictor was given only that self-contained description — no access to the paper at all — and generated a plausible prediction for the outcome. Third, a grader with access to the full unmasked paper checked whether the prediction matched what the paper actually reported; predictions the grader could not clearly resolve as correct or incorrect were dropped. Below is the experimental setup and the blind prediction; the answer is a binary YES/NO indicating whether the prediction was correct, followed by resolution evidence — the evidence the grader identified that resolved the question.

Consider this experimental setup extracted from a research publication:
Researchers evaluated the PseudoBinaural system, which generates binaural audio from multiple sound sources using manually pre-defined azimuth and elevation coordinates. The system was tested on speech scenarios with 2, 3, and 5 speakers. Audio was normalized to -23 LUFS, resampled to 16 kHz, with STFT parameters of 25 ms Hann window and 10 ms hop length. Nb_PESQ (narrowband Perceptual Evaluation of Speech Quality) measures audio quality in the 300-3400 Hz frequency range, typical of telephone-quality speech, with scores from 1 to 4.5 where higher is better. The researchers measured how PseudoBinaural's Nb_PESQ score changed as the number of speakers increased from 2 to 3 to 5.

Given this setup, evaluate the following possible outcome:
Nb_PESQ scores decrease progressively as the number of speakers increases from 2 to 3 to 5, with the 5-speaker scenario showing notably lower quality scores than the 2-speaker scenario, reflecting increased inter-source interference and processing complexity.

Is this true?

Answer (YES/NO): NO